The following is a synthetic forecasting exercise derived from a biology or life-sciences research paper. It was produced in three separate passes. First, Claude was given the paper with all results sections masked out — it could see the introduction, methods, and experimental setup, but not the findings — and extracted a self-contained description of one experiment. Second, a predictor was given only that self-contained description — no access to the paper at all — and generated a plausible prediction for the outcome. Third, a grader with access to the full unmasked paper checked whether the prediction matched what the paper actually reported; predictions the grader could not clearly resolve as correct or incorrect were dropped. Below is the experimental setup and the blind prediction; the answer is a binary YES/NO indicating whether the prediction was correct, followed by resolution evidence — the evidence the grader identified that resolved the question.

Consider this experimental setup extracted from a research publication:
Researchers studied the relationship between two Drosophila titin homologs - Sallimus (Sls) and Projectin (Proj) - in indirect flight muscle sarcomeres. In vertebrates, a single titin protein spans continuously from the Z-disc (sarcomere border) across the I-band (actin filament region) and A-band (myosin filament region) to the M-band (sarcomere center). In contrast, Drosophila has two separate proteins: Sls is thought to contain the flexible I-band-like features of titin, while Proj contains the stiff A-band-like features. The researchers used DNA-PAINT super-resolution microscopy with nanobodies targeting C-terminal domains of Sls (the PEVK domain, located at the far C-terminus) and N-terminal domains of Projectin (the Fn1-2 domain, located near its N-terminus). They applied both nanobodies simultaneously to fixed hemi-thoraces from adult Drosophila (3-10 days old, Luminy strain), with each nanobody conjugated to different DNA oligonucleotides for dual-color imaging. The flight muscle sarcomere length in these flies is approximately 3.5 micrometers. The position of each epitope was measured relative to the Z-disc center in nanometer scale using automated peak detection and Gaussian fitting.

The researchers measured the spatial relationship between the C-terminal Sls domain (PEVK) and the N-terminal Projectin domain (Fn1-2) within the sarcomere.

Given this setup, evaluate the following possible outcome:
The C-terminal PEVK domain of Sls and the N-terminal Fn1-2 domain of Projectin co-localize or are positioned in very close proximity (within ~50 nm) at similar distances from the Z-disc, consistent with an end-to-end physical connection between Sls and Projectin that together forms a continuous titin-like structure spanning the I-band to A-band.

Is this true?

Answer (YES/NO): NO